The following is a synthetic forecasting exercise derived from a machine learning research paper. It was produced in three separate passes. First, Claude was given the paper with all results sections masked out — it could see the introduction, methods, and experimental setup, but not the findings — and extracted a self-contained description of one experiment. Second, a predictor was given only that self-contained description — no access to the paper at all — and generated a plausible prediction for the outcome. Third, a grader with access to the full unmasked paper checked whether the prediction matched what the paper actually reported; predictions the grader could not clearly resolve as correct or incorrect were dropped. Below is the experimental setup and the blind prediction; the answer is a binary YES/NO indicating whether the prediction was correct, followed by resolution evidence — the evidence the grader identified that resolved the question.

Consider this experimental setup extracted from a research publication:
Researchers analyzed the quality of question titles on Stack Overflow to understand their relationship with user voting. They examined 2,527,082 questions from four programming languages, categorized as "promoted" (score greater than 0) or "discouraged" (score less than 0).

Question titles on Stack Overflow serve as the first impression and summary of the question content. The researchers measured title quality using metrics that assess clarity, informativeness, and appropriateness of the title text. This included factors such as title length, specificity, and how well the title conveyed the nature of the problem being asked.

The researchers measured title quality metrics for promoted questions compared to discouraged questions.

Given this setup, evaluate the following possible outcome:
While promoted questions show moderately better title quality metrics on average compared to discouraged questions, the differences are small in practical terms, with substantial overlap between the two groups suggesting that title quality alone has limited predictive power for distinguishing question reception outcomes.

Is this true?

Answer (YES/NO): NO